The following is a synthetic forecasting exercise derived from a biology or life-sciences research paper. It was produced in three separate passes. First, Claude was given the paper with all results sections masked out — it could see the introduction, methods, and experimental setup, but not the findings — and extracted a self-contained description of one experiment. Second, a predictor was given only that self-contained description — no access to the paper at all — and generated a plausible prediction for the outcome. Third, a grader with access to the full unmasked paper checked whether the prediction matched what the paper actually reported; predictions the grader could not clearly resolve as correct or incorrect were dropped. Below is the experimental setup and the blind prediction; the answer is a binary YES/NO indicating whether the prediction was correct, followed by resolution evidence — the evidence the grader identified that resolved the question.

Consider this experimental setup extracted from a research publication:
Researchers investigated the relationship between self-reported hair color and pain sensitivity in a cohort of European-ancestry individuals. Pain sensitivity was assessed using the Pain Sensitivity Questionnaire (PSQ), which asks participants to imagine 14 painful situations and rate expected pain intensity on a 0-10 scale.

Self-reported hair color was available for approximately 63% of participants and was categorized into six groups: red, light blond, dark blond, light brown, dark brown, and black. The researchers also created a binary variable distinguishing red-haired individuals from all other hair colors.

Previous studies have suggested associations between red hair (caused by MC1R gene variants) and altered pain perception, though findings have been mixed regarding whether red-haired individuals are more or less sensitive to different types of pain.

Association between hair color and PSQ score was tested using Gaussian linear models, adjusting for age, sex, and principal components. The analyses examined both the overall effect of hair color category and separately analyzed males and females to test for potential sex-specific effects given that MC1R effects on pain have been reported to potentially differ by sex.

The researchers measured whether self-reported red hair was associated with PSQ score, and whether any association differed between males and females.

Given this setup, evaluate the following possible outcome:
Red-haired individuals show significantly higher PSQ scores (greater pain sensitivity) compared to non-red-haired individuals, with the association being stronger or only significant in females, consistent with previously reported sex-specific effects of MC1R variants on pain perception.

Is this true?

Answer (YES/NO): YES